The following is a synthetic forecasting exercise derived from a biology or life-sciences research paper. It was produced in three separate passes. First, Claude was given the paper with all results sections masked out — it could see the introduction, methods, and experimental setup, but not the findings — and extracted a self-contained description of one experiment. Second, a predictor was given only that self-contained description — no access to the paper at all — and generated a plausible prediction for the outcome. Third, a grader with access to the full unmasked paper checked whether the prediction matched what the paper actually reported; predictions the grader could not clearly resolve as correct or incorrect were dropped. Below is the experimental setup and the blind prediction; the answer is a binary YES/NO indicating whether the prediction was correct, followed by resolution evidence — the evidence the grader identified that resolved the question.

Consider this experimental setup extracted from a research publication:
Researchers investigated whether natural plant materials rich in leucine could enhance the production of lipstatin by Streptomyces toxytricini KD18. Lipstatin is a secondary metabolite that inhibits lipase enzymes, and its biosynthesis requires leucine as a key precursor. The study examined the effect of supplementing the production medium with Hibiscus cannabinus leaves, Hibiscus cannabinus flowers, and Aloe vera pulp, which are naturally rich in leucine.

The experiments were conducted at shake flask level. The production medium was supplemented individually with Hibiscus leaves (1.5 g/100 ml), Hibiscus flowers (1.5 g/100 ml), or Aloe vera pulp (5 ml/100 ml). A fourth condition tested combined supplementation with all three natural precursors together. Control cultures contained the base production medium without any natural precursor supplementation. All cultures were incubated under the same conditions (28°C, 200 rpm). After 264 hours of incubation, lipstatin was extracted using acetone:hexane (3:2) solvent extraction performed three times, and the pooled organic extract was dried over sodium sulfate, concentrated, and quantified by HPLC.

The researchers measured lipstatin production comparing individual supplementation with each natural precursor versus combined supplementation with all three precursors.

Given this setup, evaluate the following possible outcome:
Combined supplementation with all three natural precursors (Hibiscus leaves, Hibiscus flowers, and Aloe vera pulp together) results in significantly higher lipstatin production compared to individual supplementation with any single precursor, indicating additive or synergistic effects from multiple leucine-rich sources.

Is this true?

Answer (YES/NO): YES